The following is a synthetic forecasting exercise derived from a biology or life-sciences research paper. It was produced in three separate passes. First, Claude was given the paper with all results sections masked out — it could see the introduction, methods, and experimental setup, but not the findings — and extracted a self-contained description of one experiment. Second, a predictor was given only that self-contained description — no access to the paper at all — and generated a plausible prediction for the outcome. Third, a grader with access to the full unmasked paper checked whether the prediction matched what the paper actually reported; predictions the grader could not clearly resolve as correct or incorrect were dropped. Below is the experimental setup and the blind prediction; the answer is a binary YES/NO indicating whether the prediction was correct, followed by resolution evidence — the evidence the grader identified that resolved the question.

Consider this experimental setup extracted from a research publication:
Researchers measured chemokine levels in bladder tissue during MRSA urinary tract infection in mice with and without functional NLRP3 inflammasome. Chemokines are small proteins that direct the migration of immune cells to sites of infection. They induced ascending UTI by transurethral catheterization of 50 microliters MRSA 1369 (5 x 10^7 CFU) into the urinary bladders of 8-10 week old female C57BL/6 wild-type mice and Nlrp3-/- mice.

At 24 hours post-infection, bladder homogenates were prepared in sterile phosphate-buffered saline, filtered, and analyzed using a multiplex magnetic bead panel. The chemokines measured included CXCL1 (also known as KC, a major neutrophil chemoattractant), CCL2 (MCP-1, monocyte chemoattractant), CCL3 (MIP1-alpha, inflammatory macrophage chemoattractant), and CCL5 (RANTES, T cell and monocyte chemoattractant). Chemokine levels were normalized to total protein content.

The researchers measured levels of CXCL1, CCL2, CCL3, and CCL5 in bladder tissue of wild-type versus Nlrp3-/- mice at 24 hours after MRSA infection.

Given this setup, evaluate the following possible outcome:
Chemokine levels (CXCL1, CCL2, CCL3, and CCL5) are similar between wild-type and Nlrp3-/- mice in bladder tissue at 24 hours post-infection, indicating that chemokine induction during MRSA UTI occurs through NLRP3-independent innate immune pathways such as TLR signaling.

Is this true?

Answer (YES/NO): YES